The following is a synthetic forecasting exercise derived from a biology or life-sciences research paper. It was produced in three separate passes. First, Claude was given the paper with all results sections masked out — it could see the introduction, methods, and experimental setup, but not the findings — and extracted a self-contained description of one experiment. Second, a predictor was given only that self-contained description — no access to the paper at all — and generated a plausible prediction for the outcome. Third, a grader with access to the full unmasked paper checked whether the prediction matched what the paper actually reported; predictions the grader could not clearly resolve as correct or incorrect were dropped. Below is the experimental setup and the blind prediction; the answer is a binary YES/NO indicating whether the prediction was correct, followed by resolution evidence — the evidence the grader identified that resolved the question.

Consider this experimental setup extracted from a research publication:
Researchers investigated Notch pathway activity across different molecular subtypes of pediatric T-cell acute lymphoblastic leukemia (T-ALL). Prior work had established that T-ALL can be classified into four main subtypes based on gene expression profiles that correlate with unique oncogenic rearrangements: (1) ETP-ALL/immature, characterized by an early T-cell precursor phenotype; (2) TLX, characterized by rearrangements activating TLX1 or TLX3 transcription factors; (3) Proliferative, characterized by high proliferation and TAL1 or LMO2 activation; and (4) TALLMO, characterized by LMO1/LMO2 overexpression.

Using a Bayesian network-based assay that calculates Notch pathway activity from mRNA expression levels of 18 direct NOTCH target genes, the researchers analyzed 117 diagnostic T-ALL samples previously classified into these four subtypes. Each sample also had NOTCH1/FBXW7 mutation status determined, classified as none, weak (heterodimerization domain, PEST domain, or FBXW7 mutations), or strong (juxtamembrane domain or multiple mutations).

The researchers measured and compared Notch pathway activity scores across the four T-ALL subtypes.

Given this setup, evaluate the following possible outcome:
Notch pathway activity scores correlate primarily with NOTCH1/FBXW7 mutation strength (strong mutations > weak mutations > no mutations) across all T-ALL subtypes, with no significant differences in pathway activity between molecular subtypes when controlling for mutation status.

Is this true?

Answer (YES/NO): NO